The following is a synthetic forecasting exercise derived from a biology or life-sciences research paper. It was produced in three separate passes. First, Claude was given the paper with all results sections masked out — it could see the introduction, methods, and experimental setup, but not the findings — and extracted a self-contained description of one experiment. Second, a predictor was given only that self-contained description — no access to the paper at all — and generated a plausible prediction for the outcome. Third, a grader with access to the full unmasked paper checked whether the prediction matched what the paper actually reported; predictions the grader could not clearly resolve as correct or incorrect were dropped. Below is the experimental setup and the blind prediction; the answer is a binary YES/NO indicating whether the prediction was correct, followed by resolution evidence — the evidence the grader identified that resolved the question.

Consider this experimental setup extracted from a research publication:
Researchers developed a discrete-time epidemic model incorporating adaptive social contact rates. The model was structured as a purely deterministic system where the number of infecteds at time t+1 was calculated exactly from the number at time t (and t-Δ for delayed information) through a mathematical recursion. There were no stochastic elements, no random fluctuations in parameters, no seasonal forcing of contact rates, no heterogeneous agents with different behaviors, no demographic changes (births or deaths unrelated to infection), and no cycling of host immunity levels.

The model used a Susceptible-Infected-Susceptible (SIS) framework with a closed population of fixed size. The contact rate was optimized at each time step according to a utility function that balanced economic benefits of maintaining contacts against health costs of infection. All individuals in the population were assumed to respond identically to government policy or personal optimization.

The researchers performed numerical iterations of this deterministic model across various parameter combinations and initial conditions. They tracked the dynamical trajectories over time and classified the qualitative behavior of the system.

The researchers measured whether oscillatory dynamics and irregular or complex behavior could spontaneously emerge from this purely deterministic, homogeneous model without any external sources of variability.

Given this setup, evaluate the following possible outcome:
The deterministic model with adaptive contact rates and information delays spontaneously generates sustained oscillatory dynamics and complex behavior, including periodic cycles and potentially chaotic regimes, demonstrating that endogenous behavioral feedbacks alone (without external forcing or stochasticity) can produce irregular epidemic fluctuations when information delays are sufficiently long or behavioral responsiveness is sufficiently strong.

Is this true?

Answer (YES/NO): YES